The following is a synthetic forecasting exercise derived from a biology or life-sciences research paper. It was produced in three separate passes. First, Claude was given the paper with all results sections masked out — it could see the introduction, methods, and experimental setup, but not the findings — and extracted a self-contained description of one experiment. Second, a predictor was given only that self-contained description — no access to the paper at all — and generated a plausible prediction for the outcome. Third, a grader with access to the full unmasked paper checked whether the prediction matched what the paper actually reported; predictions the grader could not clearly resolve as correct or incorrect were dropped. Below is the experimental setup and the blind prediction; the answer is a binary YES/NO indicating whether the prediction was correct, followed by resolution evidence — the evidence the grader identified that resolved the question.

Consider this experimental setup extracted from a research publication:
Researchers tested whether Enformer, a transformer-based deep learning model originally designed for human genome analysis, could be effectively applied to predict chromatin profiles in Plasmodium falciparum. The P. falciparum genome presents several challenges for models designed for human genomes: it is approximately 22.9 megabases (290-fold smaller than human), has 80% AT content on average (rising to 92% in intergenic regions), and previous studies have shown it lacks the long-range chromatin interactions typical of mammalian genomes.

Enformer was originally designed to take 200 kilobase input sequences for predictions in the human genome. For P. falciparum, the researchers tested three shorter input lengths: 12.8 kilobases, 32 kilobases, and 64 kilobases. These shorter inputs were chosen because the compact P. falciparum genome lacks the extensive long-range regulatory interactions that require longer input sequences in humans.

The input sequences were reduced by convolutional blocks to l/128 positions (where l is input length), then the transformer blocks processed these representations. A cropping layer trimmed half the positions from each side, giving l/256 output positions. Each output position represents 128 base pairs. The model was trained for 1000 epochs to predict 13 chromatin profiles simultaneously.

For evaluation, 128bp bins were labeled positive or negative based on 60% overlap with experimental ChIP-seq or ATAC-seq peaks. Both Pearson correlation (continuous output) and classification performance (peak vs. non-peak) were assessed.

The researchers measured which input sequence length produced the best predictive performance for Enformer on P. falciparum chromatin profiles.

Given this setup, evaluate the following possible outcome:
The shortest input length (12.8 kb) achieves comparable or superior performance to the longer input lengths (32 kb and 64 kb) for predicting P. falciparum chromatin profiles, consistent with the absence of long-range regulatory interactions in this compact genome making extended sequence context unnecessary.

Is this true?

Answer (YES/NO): NO